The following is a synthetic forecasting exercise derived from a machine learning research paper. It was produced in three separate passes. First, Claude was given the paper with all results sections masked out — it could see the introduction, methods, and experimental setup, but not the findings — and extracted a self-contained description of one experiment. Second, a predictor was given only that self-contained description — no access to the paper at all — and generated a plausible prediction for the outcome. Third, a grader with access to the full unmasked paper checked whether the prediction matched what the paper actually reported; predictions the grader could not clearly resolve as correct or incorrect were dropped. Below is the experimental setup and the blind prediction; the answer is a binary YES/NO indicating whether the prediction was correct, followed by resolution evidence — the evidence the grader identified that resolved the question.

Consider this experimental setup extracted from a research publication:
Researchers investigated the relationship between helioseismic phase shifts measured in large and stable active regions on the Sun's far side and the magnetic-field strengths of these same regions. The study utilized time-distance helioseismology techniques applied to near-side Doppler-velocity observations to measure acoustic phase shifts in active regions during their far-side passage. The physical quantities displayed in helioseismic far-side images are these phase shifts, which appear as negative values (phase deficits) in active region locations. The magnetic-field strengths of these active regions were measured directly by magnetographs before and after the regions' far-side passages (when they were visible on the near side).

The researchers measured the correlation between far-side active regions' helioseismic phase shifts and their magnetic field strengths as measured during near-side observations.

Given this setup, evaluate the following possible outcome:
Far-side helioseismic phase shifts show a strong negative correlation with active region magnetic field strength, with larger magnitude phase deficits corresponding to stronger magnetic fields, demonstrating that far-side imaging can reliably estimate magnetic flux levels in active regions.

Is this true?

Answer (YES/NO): YES